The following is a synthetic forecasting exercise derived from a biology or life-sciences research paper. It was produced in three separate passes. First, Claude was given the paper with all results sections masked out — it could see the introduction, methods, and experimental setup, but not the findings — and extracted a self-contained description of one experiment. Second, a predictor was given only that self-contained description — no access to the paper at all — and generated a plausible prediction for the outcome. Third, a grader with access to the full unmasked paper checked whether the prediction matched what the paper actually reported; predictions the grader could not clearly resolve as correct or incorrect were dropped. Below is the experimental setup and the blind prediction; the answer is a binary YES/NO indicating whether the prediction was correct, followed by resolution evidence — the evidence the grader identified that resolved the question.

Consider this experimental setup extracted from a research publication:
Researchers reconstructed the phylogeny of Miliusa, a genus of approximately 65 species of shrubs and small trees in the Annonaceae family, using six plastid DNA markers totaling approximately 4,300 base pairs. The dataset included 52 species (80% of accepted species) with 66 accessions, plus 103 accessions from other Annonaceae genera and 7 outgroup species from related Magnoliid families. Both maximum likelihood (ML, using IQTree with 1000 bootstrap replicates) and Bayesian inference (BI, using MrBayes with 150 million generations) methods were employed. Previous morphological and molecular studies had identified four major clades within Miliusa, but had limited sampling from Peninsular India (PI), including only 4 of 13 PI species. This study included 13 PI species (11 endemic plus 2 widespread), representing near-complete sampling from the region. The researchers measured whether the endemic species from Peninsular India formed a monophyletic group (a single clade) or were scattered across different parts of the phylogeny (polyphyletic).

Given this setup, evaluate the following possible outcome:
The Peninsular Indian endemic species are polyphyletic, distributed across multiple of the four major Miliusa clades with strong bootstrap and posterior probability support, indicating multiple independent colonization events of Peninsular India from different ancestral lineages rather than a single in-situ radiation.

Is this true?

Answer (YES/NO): NO